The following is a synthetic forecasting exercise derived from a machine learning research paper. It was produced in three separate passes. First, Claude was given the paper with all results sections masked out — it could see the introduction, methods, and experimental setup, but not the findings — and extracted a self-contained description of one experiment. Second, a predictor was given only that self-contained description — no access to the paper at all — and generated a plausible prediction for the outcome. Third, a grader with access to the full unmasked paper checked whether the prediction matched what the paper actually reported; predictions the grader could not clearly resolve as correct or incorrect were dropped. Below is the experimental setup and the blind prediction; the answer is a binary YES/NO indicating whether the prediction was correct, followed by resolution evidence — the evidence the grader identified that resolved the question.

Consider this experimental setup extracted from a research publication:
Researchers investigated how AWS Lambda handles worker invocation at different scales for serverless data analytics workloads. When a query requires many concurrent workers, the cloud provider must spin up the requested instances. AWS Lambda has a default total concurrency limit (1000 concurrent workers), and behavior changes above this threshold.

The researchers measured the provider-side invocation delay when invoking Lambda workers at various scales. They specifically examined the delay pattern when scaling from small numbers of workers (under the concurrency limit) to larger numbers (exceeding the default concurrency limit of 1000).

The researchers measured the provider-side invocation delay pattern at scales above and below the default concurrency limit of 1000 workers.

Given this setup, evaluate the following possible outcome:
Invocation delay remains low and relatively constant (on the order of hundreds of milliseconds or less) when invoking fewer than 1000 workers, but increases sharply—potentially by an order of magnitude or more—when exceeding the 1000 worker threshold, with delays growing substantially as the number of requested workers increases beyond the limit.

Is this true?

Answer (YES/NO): YES